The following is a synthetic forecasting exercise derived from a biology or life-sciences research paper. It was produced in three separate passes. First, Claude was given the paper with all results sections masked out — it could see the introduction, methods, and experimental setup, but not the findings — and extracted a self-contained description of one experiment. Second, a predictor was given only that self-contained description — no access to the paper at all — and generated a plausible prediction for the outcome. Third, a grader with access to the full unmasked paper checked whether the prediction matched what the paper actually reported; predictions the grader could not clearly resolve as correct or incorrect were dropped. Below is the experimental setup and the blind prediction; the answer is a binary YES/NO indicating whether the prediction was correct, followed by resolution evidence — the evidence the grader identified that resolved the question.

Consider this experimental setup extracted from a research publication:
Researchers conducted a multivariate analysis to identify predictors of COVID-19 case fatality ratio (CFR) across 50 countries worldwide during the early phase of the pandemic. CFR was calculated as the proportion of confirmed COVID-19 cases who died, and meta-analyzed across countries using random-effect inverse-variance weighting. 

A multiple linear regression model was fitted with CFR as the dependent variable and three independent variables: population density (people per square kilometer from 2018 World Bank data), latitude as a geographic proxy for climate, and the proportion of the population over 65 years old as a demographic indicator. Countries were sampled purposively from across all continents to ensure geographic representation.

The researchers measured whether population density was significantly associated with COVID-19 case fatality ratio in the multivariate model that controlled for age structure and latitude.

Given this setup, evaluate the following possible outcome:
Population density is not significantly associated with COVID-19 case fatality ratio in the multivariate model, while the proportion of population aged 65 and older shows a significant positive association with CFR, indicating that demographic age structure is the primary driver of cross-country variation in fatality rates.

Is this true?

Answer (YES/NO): YES